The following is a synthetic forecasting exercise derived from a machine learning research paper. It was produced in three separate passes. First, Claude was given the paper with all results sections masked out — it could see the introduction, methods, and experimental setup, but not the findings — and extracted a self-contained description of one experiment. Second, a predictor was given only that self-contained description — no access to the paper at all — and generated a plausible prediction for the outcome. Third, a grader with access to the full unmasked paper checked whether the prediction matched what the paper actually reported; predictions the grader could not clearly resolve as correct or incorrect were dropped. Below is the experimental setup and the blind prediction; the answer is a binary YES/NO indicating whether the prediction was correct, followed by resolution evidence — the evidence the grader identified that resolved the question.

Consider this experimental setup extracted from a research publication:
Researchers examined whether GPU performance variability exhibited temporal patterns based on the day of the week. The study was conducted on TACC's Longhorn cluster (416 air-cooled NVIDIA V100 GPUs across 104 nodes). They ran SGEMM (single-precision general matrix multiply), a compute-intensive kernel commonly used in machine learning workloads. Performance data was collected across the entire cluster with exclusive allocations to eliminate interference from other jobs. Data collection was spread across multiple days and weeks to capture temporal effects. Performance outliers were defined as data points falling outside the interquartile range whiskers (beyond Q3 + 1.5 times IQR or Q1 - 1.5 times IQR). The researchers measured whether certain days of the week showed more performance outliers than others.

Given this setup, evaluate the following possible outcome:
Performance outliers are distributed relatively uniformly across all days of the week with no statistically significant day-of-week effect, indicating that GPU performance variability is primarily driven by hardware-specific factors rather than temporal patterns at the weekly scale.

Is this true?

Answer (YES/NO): NO